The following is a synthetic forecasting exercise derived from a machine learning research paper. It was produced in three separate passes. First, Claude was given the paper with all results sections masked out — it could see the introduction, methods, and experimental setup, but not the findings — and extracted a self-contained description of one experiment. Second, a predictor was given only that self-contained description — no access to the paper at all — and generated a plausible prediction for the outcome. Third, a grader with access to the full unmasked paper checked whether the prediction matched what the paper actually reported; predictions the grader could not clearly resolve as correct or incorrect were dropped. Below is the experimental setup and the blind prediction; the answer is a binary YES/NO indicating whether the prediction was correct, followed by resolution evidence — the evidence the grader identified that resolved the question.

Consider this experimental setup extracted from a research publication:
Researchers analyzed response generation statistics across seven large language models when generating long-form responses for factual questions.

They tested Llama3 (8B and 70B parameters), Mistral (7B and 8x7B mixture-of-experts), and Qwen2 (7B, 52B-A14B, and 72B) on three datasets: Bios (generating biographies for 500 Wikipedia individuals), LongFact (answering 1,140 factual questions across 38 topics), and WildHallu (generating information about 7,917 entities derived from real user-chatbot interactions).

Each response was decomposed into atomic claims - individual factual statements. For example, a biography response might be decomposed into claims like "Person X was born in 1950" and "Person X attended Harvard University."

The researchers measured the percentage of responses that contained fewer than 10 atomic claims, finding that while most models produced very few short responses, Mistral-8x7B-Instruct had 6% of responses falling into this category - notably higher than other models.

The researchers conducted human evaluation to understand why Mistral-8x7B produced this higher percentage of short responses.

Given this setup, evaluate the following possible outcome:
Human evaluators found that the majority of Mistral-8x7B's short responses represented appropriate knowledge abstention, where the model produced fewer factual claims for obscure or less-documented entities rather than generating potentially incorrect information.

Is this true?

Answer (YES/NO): NO